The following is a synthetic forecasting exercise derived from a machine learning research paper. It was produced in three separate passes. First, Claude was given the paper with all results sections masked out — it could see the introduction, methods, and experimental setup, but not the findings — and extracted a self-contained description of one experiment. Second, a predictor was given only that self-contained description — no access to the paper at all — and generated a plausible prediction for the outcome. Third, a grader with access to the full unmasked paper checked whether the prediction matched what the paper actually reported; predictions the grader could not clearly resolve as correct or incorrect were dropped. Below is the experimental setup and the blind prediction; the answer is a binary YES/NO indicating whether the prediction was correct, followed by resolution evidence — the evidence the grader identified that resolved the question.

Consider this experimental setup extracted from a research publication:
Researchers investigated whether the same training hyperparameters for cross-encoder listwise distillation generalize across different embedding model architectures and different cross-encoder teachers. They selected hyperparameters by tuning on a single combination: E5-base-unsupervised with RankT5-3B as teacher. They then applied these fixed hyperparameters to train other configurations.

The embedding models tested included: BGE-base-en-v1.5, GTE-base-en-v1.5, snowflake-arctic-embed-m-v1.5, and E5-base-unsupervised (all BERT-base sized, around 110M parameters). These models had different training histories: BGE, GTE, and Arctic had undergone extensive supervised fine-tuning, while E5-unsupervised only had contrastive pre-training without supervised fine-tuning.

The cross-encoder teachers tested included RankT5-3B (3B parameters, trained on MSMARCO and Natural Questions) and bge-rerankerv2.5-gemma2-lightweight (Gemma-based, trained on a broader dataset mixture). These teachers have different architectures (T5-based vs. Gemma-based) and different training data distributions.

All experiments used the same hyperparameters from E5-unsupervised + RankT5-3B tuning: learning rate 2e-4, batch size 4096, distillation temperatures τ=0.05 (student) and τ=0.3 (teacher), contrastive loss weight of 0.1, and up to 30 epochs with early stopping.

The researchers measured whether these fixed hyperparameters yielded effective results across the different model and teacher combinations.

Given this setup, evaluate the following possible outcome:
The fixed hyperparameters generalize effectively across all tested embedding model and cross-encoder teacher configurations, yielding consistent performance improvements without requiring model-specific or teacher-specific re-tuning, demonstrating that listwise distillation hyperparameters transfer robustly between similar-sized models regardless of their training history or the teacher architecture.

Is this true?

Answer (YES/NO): YES